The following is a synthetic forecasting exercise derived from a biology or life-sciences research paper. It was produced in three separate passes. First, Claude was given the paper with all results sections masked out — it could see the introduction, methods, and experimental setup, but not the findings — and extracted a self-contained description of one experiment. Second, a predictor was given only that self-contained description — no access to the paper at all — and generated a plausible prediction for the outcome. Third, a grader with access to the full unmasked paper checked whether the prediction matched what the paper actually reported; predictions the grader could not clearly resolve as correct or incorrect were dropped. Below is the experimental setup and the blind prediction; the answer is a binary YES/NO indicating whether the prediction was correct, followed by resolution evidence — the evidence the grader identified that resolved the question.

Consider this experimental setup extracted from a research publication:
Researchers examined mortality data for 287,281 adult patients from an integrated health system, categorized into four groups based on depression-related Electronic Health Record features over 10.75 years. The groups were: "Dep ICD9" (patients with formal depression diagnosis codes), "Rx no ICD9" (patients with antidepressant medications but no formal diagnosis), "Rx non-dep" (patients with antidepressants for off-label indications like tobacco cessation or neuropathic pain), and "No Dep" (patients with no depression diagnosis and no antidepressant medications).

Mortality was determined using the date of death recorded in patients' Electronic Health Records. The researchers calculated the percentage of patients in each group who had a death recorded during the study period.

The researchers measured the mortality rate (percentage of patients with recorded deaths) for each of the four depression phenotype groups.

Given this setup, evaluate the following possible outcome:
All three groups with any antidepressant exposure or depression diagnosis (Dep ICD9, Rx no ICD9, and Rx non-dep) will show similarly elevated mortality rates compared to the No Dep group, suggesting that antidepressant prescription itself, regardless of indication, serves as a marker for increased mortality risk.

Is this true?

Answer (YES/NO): NO